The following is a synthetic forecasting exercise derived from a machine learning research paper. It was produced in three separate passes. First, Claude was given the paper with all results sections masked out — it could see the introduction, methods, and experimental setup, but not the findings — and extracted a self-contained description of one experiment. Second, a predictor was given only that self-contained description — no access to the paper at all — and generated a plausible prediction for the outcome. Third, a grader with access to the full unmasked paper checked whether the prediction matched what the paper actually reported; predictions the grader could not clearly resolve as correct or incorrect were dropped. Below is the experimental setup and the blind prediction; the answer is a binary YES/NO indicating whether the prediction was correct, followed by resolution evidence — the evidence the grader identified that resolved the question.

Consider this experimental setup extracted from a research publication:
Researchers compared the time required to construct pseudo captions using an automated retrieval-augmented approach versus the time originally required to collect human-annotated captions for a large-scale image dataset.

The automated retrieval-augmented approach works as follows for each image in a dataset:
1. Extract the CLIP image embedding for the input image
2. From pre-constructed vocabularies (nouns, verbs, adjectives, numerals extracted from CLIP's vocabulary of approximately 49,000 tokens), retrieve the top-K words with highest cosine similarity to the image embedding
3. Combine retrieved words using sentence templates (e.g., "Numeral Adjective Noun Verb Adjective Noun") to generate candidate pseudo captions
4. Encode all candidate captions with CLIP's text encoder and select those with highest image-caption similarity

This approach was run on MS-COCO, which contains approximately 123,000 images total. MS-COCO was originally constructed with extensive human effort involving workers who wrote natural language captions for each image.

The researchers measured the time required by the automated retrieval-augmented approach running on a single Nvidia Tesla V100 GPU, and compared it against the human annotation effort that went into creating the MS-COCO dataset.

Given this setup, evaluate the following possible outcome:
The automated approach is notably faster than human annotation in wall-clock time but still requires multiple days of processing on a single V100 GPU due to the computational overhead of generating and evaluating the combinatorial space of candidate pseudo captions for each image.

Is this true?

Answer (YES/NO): NO